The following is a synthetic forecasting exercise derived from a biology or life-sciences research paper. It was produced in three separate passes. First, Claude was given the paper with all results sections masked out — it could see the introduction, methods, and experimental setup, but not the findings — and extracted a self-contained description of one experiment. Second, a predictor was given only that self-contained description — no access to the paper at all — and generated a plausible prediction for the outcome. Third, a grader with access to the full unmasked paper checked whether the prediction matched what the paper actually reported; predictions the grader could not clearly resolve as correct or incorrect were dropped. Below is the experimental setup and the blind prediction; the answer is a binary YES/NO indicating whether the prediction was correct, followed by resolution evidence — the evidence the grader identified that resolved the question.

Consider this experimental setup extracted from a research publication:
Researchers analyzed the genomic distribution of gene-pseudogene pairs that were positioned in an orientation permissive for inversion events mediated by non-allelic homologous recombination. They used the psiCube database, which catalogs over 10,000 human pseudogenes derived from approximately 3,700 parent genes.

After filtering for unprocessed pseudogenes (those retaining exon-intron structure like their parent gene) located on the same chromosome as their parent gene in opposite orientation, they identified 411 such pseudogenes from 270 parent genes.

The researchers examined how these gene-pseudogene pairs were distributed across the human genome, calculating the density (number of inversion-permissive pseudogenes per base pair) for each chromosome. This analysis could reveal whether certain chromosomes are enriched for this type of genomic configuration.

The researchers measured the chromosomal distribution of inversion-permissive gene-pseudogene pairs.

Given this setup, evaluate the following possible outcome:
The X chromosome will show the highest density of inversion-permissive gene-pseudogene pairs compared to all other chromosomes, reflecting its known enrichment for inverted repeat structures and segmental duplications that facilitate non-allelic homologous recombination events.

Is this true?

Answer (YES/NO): NO